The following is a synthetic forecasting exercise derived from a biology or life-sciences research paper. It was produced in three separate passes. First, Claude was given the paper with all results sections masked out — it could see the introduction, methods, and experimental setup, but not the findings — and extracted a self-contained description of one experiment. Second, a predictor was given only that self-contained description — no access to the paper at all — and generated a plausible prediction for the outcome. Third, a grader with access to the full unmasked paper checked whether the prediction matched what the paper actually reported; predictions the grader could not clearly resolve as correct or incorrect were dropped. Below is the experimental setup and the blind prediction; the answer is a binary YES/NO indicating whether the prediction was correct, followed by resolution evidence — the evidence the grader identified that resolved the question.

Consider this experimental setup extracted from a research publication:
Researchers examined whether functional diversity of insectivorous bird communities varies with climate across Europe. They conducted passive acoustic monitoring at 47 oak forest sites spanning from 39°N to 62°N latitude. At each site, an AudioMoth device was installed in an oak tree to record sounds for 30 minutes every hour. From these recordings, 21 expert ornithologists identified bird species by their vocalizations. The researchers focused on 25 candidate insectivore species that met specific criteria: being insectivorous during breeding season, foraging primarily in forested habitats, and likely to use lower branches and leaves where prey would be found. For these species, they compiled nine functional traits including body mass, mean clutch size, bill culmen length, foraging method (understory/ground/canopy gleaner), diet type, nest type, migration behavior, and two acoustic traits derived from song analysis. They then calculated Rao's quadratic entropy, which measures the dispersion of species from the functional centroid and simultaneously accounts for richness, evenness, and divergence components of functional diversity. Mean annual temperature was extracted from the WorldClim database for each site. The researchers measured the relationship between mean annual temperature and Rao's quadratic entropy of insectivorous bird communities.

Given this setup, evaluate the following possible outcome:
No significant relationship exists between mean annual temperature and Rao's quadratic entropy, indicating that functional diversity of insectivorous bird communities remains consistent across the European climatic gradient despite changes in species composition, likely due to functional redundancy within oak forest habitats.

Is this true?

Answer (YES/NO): NO